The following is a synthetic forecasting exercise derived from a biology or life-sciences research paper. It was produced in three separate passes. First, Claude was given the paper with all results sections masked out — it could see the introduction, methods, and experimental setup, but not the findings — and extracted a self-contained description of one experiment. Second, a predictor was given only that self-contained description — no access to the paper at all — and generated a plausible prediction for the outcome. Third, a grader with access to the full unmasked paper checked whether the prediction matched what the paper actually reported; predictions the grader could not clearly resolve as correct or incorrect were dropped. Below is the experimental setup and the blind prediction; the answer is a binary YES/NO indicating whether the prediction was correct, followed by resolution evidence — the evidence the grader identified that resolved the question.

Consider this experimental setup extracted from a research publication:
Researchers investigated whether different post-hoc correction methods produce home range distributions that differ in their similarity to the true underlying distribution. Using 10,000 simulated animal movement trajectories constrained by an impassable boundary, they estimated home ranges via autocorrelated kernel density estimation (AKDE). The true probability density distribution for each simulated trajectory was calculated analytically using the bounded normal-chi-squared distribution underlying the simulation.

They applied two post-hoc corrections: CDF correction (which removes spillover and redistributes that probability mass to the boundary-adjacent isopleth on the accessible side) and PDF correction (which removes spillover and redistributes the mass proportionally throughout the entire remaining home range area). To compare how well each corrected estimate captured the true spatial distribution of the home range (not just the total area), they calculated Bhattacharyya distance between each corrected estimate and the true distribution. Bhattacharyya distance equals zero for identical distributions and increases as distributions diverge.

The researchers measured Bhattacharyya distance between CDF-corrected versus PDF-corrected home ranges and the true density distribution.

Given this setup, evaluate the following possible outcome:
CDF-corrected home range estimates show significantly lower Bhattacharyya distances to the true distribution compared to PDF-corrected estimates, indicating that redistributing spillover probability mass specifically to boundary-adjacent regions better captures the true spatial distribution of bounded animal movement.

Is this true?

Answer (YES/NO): NO